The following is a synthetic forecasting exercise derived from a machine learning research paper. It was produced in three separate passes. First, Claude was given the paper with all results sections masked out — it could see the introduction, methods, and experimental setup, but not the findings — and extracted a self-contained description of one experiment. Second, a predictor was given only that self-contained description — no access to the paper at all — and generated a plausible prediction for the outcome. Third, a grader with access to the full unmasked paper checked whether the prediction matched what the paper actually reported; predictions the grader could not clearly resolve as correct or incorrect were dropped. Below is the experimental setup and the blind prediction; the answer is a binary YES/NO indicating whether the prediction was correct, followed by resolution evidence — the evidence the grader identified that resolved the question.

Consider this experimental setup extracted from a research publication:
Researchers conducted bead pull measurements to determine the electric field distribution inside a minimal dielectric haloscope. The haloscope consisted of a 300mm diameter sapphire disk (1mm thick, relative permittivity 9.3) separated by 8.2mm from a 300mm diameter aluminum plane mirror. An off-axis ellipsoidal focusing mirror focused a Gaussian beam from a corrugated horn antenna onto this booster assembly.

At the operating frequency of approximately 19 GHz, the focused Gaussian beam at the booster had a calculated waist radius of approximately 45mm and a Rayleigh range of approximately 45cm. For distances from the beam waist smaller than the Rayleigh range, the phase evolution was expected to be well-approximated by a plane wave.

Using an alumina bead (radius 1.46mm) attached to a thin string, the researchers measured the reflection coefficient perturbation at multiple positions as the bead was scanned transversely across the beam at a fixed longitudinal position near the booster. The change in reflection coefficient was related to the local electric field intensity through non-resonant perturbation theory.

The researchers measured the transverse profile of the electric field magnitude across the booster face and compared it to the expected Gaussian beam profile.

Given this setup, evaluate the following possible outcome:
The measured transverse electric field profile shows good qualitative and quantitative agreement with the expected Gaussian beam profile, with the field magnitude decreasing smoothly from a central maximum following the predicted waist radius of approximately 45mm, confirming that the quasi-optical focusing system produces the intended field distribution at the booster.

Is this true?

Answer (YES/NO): YES